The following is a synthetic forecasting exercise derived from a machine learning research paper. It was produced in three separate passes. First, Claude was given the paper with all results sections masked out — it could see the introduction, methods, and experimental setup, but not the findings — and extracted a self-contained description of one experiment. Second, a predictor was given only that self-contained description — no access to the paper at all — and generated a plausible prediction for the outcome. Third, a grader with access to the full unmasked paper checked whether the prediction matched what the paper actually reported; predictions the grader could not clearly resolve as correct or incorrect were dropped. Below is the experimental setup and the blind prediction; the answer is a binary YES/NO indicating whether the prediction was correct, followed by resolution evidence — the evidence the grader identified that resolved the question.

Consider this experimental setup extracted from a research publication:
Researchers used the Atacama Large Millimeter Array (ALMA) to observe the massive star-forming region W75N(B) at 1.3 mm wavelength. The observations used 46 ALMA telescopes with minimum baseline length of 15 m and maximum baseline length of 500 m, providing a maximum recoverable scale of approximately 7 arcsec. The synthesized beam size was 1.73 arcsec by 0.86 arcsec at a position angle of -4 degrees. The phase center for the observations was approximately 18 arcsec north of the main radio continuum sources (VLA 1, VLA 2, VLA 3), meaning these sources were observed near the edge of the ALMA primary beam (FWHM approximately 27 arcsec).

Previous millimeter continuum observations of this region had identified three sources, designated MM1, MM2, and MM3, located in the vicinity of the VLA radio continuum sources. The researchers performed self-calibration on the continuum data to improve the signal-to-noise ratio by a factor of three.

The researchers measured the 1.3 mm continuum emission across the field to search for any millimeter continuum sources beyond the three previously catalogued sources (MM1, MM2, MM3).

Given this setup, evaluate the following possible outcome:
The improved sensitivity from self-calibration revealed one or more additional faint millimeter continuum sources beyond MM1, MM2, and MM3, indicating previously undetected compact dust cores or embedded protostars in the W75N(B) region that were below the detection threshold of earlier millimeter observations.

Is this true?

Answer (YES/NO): YES